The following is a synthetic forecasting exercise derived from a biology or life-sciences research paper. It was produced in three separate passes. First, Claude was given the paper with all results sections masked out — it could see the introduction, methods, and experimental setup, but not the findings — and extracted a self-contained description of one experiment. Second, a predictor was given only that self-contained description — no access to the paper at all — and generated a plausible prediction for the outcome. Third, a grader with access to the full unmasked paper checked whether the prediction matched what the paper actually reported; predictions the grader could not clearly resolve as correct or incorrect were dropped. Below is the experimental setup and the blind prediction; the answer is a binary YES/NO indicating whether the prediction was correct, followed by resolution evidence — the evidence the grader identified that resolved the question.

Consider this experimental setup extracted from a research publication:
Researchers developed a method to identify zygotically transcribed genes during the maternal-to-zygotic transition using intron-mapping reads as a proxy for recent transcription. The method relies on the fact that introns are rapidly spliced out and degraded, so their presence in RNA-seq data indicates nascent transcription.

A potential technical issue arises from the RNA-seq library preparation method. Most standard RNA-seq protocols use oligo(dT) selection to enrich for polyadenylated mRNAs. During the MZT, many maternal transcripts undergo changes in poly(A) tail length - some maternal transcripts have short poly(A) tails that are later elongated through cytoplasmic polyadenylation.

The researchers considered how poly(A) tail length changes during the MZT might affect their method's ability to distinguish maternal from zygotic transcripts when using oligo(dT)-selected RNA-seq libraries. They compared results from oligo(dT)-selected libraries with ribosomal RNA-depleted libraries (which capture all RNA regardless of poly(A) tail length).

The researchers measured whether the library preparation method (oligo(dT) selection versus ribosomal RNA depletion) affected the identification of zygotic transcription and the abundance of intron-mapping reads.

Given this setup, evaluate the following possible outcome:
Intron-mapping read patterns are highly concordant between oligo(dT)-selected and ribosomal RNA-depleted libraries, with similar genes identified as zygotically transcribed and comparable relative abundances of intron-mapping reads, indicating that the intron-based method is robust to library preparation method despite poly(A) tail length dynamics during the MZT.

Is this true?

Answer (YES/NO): NO